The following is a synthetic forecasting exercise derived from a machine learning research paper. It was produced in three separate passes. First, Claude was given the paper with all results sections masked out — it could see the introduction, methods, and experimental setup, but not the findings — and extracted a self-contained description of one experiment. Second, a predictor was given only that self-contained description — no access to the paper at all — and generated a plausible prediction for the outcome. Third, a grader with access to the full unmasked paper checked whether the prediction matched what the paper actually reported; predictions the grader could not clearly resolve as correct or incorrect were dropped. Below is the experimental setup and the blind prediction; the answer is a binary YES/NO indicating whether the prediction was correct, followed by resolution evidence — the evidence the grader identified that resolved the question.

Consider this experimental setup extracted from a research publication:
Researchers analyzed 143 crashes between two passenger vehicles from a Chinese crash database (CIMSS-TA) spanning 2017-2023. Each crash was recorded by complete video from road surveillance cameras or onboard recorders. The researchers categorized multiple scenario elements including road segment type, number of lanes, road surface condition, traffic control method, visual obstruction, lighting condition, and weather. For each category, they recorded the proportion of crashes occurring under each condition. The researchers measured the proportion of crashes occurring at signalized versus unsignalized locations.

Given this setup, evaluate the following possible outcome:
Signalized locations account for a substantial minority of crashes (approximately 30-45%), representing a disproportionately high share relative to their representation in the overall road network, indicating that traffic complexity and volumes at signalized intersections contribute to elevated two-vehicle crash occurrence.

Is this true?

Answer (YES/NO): NO